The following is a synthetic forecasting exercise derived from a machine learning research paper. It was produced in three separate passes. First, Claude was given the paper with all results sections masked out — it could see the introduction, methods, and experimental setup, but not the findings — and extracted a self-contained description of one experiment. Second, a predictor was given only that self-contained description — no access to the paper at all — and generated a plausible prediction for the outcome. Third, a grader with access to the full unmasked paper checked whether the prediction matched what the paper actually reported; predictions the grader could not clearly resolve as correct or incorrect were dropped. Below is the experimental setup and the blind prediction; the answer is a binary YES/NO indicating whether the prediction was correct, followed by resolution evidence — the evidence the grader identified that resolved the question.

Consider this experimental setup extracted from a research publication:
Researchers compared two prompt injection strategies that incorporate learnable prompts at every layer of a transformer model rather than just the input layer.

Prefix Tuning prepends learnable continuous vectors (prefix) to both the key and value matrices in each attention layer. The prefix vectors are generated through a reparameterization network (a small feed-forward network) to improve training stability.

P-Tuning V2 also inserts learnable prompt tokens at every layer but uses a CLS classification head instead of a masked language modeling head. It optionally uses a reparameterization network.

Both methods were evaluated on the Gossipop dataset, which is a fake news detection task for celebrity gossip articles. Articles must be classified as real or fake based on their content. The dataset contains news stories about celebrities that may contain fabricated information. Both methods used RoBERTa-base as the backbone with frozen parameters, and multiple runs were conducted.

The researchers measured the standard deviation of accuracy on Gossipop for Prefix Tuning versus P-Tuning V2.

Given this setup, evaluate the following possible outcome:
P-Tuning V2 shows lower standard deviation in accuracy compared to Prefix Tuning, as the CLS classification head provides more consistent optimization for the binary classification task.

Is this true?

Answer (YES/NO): NO